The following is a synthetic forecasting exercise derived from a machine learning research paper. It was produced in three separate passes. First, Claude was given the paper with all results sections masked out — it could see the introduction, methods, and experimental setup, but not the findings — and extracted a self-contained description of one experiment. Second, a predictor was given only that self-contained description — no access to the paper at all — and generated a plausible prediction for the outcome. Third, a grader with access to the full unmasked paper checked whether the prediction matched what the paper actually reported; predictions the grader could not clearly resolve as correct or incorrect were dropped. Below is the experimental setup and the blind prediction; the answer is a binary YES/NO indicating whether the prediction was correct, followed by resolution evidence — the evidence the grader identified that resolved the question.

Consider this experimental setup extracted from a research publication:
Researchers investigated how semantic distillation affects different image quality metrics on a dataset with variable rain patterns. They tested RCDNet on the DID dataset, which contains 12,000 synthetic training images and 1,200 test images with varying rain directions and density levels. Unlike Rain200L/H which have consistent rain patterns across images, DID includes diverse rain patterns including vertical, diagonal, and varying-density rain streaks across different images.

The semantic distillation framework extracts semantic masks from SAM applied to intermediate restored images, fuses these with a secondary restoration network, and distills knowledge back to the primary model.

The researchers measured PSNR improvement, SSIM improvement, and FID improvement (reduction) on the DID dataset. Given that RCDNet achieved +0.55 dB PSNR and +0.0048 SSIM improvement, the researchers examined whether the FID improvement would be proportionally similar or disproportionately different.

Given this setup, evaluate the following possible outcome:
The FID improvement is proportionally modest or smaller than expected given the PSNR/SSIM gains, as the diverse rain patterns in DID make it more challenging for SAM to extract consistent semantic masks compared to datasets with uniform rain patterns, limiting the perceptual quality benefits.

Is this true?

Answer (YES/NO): NO